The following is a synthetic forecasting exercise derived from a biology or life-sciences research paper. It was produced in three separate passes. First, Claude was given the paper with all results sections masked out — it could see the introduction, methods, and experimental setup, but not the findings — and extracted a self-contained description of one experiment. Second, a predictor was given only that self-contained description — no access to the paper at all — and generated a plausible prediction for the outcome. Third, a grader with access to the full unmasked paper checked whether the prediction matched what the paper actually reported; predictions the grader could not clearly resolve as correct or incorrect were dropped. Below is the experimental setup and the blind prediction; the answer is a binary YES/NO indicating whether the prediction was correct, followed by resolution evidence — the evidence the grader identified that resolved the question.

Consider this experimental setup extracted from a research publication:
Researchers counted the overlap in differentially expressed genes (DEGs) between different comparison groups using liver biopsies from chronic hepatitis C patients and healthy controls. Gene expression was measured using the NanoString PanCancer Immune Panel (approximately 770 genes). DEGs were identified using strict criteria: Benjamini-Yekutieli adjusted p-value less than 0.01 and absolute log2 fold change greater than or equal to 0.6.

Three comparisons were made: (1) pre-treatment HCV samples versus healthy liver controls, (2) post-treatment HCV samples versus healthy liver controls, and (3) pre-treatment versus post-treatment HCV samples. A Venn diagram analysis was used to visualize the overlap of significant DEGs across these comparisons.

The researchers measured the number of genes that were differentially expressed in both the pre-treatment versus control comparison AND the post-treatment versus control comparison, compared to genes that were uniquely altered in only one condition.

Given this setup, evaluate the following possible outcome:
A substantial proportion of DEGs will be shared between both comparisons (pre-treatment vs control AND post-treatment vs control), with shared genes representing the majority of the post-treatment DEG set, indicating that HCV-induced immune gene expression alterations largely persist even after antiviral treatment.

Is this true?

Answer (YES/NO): NO